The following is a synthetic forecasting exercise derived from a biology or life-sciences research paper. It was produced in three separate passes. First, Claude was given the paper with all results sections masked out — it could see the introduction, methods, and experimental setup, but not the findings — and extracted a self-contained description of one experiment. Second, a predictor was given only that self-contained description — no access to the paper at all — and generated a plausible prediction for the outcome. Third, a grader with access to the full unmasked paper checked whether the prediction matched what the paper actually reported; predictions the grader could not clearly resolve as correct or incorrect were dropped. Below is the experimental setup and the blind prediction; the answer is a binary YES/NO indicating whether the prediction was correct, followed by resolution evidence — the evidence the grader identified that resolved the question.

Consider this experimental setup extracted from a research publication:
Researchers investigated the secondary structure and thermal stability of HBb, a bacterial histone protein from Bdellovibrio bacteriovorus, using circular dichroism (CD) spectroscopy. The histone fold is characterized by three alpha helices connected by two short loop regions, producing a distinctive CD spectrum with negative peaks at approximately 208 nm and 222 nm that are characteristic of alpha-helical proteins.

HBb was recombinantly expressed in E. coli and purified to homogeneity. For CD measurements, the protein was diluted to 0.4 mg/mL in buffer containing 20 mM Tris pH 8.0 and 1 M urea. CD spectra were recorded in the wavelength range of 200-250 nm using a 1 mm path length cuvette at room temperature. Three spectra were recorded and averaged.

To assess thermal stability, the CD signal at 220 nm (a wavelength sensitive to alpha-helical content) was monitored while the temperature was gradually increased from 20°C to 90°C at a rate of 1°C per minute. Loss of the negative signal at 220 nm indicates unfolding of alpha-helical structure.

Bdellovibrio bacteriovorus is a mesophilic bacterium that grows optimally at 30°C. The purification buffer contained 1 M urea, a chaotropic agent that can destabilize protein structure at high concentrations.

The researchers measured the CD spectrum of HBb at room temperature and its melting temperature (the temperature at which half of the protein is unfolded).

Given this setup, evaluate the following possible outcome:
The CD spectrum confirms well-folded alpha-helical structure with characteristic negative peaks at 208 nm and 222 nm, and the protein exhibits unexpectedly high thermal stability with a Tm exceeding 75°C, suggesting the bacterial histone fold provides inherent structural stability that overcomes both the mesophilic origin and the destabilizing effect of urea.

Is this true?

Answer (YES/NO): NO